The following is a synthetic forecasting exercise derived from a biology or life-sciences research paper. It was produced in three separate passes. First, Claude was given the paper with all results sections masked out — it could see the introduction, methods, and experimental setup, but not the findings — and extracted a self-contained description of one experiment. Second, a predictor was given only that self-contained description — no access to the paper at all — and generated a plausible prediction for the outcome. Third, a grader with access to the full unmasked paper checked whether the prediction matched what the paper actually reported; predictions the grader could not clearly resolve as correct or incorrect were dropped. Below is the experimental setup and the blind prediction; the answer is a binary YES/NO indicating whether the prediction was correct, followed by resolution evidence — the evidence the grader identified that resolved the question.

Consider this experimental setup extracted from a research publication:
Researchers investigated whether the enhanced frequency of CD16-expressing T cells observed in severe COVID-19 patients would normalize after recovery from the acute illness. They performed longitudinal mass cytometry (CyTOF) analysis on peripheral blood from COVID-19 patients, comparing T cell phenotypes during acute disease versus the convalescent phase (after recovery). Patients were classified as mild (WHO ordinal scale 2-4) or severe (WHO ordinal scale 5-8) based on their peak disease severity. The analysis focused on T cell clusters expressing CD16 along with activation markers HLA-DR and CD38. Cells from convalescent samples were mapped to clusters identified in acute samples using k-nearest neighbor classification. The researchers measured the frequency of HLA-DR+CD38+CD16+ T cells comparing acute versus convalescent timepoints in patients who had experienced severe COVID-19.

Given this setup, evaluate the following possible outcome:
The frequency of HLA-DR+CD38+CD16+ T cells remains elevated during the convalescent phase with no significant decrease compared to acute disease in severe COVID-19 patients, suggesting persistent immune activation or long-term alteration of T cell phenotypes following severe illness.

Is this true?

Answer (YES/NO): NO